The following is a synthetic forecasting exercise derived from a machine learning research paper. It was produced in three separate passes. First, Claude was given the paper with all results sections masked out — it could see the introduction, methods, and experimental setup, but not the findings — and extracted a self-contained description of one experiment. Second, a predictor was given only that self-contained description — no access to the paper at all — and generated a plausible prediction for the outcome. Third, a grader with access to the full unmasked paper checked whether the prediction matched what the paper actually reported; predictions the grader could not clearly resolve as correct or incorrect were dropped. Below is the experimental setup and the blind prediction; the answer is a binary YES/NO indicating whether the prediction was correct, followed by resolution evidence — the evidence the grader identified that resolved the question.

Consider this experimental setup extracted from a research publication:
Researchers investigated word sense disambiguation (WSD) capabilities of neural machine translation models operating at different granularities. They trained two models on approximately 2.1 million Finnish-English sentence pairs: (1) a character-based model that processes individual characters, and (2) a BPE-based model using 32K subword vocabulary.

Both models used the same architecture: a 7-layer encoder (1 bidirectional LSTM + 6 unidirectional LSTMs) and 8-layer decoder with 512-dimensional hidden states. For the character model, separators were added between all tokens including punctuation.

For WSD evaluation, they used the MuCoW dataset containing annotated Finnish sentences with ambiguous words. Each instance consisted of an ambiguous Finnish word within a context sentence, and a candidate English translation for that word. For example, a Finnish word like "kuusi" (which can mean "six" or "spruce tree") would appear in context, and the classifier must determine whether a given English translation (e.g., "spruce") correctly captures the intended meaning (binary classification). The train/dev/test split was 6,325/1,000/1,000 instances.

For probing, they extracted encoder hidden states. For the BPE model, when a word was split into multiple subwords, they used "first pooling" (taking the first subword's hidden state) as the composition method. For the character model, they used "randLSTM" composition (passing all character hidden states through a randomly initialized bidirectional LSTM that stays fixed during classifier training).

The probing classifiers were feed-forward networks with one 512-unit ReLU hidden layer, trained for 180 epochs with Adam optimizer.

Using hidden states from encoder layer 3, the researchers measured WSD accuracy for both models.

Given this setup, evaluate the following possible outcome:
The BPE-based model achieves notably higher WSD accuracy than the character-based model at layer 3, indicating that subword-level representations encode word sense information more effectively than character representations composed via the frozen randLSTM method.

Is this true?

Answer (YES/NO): YES